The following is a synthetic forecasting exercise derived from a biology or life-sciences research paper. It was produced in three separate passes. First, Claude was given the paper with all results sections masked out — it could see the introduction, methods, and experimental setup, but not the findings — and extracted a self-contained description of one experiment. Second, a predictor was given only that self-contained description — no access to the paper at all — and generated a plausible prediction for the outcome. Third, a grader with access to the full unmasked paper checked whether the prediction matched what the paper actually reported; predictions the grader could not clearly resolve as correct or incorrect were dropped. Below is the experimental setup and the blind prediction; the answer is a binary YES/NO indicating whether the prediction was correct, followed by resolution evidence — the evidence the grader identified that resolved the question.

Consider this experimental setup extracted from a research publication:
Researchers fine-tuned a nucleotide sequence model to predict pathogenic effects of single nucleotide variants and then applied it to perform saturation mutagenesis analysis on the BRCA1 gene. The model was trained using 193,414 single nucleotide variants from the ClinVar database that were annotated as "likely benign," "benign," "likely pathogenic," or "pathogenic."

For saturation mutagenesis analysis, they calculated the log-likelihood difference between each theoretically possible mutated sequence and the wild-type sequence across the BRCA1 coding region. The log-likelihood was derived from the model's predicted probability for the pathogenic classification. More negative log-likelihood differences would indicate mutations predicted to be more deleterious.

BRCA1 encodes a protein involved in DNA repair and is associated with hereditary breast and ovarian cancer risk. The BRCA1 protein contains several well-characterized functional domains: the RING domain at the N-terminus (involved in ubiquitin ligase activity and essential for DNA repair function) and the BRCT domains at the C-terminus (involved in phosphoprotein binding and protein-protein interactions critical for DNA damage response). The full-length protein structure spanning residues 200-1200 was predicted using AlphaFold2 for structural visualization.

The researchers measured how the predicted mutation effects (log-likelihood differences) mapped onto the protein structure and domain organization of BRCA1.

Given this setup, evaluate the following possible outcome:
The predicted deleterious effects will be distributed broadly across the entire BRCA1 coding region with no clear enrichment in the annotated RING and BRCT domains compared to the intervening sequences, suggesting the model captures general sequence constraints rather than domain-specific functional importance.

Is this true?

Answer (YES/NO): NO